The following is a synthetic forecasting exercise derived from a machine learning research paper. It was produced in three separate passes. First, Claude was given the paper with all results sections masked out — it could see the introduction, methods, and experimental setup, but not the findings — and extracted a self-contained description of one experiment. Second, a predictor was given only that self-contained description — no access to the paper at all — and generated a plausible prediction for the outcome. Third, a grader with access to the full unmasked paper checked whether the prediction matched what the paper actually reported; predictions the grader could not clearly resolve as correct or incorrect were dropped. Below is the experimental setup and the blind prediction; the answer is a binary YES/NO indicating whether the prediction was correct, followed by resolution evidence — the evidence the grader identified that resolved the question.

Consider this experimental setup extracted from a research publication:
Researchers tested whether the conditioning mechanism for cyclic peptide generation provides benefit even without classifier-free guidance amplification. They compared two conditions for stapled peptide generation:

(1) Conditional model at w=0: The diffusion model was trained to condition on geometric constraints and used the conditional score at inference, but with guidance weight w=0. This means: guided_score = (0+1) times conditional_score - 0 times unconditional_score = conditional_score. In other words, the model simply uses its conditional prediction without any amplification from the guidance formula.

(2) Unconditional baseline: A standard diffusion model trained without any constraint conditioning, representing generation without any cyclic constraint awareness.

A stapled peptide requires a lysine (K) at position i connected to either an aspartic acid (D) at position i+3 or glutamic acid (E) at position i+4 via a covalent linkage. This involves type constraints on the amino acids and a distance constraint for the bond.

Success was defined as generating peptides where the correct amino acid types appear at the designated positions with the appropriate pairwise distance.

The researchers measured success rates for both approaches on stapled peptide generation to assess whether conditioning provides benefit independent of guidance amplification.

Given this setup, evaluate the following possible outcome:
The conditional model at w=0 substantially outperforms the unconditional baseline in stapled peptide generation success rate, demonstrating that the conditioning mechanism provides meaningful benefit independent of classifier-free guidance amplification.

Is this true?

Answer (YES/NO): NO